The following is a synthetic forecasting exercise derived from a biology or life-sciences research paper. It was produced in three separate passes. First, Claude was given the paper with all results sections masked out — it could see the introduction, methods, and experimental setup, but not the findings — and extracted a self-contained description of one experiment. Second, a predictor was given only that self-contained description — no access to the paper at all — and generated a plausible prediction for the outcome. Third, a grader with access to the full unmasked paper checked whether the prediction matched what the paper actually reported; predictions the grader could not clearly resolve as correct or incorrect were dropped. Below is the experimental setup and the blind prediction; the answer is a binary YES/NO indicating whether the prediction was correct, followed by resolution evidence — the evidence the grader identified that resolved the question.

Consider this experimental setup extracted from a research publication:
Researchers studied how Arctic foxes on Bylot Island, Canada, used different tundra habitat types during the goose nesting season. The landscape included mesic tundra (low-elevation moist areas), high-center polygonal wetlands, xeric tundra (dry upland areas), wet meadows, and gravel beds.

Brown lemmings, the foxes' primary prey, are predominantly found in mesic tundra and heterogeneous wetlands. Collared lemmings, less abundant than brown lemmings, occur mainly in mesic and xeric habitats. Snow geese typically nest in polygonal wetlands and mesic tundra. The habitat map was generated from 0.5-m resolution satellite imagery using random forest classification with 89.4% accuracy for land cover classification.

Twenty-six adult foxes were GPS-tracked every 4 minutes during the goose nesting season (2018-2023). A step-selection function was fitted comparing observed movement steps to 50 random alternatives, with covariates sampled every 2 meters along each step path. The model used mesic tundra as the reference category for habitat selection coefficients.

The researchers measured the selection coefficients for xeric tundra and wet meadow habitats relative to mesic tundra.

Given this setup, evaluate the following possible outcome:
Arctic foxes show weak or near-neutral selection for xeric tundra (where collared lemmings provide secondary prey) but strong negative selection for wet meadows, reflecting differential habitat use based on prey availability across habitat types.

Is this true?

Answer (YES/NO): NO